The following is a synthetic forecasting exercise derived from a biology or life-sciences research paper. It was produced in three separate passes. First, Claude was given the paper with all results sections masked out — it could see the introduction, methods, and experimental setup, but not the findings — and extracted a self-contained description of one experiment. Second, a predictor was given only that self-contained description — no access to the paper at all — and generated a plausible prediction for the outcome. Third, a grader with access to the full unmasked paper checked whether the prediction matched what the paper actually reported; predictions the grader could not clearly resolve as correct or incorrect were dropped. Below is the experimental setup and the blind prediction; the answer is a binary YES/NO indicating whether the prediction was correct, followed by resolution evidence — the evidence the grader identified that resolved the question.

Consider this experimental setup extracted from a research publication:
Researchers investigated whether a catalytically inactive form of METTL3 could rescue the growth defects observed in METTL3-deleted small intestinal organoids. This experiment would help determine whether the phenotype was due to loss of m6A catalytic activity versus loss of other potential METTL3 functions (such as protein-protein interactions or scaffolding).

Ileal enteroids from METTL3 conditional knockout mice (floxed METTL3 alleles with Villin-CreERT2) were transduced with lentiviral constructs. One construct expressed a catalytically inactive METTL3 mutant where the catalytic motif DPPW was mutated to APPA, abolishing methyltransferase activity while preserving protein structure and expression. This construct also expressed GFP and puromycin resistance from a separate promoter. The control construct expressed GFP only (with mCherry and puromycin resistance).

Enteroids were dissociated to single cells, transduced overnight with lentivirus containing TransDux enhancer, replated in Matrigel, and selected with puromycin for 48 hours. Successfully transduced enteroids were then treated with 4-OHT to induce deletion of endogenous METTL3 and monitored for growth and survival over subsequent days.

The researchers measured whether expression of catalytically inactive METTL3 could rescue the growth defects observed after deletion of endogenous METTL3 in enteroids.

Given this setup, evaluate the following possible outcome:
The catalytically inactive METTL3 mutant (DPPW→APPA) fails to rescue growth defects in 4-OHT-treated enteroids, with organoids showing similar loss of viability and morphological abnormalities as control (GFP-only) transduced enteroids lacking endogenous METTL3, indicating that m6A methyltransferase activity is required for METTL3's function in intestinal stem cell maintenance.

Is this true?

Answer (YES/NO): NO